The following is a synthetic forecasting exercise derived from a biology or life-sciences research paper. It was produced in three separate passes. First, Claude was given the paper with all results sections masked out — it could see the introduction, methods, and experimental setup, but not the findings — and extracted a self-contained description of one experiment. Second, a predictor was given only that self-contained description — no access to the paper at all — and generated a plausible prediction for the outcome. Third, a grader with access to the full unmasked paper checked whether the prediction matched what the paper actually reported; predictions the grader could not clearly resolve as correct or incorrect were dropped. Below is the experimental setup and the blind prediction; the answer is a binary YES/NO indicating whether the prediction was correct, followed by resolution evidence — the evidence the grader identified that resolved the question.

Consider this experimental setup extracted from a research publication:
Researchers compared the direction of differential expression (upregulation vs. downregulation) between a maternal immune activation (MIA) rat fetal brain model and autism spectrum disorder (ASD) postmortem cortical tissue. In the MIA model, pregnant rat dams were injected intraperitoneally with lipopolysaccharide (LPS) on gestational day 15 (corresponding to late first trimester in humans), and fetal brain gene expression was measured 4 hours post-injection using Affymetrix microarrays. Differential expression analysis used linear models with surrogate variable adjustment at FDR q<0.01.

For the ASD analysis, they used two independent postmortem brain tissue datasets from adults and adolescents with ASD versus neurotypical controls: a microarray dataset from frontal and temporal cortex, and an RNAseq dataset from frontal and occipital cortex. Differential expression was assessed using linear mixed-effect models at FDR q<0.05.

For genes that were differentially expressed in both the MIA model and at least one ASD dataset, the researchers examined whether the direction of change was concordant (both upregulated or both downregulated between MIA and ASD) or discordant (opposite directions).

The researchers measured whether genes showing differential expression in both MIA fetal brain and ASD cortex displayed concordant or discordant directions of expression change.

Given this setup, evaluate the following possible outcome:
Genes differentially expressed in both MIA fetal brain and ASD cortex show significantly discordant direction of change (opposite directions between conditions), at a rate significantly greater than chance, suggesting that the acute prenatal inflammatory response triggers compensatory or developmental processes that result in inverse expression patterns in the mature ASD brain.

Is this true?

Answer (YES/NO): NO